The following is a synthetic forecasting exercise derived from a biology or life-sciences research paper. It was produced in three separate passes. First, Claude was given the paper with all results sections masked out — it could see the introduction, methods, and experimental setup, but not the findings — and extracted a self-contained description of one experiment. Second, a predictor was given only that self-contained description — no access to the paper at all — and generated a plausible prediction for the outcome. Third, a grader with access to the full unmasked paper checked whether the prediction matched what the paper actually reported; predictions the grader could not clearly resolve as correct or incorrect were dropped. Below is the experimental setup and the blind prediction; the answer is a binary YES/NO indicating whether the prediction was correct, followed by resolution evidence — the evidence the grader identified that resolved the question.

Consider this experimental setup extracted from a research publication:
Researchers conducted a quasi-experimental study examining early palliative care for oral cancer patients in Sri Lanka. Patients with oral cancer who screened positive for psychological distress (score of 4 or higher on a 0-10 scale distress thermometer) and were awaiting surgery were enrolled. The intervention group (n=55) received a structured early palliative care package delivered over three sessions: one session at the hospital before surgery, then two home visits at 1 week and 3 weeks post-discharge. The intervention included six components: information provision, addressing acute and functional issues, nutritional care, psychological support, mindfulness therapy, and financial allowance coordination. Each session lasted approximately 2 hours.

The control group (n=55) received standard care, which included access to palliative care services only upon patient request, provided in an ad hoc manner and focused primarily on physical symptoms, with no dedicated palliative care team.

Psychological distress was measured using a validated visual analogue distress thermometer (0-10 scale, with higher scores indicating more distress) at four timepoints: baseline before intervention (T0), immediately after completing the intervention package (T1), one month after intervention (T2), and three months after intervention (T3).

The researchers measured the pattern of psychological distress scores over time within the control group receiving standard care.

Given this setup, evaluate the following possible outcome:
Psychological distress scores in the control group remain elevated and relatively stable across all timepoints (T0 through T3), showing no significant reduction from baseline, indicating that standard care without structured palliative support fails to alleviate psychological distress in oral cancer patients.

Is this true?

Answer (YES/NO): NO